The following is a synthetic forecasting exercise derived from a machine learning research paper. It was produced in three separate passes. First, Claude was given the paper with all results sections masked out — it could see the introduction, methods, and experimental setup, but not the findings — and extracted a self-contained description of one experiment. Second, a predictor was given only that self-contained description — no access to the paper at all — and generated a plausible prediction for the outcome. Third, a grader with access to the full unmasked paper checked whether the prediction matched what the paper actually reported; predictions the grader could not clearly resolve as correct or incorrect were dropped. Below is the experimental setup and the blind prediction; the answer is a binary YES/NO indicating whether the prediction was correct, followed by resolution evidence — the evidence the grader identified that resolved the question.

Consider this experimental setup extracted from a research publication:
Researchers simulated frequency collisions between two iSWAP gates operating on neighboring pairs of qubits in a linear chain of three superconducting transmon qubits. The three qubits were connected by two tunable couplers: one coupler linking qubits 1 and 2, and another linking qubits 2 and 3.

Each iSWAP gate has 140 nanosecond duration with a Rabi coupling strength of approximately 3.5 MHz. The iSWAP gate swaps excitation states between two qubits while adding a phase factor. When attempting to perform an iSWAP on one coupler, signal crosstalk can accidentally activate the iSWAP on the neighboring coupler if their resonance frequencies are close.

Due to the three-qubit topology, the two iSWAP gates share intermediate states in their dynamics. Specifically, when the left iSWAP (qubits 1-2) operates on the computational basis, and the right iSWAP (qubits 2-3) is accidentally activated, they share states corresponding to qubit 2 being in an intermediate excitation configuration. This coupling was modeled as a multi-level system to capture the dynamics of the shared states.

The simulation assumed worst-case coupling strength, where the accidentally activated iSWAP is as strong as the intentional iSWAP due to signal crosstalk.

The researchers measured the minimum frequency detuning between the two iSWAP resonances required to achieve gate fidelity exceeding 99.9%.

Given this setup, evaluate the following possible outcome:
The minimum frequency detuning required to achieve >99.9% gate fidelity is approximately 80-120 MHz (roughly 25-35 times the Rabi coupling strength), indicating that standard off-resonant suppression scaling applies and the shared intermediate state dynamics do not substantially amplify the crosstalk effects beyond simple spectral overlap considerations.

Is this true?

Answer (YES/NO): NO